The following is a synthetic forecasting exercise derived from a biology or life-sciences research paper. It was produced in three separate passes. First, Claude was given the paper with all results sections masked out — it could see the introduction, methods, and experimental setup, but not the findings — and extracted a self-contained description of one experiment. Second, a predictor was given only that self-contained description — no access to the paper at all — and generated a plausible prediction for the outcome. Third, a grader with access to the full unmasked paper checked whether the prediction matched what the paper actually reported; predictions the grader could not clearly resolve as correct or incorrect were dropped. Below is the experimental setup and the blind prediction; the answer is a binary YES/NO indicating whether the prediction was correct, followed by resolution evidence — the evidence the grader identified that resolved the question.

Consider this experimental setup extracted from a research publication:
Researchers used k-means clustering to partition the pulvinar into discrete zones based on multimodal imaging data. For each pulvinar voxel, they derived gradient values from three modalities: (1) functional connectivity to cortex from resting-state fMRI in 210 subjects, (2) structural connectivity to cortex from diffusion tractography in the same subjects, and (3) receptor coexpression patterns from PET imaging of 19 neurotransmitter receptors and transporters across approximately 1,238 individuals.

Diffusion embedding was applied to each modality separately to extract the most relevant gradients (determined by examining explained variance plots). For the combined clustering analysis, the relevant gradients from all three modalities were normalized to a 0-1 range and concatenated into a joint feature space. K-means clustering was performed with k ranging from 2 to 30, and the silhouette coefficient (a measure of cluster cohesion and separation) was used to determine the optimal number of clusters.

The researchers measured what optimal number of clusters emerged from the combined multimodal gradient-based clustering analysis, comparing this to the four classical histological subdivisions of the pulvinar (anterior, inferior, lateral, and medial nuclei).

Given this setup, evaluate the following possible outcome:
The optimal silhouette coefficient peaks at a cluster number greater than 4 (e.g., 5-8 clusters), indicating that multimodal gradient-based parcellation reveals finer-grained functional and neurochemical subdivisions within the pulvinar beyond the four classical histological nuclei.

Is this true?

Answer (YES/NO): YES